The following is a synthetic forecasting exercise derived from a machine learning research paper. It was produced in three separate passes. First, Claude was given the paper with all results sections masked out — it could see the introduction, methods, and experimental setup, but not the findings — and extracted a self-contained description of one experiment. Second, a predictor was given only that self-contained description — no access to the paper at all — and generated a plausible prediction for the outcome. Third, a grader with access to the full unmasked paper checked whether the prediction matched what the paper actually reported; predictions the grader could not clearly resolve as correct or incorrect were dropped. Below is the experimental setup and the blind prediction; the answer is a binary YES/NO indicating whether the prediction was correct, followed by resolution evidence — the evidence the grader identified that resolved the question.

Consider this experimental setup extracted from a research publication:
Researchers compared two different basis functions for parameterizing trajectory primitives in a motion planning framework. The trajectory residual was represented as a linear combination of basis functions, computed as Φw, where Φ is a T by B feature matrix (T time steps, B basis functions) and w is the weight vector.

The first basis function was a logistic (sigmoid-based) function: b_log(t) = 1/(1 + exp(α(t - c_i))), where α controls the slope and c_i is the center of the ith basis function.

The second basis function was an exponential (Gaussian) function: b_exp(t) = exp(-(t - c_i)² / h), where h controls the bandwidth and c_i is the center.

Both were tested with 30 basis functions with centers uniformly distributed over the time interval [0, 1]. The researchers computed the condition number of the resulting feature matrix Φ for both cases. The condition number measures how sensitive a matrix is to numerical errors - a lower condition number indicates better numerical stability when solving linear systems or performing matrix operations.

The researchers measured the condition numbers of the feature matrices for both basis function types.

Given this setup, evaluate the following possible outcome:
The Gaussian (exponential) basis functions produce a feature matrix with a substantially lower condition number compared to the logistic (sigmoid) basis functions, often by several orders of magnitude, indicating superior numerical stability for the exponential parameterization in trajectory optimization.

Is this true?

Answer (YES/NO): NO